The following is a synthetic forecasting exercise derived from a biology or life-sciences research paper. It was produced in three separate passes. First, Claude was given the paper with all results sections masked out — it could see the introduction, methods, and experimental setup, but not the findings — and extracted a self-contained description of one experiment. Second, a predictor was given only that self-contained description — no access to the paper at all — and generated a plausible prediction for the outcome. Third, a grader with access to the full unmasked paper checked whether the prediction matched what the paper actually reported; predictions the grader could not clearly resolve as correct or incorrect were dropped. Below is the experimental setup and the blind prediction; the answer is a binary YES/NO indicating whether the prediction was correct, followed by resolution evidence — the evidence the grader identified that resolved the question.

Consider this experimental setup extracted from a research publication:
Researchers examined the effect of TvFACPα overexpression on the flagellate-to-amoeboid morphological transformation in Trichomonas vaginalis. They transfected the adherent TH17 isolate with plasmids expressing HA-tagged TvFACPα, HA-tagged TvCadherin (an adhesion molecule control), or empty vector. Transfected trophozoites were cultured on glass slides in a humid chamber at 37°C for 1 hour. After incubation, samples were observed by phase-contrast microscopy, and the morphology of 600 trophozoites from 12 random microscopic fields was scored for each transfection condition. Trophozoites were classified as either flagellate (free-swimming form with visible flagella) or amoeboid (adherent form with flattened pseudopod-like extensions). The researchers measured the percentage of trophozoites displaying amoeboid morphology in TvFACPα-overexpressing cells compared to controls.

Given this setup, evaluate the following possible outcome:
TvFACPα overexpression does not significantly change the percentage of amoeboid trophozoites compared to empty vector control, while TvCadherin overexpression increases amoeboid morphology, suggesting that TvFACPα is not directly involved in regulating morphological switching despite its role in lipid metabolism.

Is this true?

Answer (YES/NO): NO